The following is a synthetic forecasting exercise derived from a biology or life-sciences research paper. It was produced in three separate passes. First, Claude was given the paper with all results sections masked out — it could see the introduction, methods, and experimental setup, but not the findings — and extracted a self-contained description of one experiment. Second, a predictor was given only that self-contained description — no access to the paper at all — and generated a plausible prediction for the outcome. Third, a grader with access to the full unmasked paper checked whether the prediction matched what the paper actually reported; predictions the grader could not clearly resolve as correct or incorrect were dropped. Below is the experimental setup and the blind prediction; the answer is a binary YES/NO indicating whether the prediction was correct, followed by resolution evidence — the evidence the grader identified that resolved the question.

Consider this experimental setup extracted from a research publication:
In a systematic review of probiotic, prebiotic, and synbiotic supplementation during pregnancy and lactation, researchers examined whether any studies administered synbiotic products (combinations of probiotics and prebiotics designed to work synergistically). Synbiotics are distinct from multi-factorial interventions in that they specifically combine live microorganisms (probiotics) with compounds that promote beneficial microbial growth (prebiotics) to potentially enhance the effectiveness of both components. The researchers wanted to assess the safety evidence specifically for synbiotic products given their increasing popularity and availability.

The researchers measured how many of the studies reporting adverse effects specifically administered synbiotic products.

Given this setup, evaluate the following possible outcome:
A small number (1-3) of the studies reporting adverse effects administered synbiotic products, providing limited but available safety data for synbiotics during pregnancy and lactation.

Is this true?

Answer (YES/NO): NO